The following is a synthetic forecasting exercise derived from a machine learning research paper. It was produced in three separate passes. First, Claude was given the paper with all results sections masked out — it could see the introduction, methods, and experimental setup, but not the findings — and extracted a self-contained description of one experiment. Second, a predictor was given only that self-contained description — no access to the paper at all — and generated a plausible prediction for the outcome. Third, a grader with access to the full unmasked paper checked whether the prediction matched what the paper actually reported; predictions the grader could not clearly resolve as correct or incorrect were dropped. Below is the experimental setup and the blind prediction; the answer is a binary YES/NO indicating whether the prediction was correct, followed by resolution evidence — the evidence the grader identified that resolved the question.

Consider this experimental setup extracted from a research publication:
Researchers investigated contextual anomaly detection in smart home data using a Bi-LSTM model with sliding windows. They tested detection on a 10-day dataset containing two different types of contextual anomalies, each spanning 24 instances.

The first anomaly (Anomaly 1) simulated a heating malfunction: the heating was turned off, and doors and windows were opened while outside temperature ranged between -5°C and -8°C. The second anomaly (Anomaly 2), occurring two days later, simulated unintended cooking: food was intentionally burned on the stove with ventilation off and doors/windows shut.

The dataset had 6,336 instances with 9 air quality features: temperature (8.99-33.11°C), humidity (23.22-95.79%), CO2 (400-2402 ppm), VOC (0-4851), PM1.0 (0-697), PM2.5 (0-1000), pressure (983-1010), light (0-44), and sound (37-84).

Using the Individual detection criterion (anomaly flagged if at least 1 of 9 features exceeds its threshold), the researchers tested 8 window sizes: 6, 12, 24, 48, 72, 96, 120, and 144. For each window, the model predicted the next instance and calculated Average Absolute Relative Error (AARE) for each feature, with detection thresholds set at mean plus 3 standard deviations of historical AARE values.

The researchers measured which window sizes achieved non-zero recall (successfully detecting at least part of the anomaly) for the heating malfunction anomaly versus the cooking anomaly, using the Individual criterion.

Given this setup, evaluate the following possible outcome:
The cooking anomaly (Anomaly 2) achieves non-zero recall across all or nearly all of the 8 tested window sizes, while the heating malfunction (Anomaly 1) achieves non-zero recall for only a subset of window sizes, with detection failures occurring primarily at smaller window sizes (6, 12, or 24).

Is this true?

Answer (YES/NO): NO